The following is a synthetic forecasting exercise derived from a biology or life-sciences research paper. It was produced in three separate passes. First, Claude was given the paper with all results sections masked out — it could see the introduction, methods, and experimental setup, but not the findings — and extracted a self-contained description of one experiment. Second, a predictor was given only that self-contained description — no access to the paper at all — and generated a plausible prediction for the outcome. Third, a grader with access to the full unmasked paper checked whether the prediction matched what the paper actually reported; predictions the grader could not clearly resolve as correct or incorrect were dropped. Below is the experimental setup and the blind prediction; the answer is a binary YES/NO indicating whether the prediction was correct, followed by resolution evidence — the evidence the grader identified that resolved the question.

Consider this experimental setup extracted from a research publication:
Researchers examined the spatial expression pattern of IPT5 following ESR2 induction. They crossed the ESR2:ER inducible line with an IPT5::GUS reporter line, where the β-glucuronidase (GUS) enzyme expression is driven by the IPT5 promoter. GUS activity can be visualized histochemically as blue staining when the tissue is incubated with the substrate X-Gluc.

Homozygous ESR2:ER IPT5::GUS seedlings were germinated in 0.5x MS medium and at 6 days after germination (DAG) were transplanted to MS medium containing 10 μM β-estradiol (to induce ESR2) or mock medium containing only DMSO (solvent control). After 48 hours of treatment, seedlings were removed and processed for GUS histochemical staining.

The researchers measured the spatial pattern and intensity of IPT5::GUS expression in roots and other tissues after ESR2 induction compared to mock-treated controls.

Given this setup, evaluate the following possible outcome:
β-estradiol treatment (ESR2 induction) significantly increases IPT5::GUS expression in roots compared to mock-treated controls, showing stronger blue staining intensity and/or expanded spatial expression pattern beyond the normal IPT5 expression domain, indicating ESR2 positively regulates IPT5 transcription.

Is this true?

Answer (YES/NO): YES